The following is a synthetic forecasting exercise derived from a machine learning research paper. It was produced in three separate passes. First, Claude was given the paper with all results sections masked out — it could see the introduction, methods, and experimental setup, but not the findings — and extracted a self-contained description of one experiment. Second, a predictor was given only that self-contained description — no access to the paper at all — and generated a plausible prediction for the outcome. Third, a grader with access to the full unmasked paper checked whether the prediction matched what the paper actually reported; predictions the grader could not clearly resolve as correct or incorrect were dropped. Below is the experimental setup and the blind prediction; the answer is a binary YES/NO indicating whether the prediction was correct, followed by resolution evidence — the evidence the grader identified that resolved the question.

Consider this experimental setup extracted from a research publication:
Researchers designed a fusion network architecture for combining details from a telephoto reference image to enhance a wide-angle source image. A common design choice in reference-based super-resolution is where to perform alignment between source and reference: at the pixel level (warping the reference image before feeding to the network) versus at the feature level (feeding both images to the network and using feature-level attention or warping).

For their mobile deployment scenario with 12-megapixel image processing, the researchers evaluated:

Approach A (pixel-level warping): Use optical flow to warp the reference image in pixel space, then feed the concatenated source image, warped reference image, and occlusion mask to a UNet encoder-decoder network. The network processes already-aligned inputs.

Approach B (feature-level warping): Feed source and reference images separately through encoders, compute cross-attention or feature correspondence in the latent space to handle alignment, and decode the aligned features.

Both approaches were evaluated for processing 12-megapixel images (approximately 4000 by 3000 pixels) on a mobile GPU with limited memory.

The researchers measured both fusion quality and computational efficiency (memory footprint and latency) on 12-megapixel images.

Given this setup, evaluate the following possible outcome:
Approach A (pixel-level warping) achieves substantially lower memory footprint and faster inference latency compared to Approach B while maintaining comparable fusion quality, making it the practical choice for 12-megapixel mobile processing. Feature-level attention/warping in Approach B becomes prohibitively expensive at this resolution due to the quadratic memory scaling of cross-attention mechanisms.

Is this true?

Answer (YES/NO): YES